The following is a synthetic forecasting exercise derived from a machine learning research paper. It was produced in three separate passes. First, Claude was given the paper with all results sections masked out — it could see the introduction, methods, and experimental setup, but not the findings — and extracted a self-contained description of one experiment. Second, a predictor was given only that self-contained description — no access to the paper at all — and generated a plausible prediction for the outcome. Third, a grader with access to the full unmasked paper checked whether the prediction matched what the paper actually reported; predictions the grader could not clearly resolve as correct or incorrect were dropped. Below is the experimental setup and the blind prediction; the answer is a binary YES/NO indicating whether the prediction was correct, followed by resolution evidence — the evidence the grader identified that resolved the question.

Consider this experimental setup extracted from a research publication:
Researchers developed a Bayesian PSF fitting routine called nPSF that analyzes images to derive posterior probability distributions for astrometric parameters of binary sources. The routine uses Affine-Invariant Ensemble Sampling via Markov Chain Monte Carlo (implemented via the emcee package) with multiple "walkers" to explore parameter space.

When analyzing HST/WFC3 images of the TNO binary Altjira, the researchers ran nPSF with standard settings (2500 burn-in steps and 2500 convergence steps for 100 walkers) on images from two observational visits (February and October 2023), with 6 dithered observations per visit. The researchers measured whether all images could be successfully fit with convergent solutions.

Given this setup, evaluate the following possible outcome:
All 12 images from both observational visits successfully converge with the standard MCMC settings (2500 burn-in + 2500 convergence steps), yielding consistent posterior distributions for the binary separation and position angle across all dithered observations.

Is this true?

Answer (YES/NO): NO